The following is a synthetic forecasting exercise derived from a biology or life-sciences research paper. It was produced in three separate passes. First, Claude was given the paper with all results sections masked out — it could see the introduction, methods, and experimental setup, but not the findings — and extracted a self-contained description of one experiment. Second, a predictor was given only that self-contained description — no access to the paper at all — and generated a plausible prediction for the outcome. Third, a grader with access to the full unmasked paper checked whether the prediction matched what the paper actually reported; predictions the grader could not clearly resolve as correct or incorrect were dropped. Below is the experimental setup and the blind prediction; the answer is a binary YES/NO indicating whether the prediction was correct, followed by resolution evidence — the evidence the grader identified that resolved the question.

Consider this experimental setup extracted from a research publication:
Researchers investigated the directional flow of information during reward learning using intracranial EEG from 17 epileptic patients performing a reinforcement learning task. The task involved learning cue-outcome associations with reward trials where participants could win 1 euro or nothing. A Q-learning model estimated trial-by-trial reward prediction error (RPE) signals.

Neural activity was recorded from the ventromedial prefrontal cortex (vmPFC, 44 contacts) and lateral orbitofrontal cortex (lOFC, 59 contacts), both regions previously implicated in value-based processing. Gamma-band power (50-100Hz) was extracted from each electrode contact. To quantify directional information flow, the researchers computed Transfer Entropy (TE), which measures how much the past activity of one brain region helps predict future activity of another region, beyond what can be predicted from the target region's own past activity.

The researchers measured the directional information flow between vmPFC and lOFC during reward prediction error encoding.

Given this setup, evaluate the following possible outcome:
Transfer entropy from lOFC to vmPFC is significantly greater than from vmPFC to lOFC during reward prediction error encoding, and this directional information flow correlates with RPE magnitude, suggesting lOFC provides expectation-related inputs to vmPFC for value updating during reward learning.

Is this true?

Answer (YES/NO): NO